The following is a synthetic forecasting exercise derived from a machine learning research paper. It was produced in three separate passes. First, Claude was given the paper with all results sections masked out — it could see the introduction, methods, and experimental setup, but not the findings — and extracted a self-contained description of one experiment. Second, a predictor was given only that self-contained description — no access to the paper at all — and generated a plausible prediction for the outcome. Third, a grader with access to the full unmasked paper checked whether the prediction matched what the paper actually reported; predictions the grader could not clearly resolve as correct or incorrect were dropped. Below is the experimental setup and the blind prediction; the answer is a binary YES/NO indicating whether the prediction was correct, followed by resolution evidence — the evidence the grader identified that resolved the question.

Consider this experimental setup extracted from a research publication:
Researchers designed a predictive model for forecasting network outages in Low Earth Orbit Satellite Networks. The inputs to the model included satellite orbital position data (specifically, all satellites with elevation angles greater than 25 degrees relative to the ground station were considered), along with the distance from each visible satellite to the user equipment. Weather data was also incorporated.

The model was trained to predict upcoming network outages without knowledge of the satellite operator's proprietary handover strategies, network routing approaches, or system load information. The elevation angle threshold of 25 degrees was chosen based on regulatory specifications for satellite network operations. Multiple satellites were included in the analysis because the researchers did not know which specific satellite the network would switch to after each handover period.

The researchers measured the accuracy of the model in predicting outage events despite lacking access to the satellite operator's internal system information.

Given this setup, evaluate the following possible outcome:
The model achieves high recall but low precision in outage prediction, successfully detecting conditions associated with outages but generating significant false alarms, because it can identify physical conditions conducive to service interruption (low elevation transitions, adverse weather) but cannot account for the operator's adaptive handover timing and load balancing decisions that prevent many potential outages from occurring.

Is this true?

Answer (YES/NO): NO